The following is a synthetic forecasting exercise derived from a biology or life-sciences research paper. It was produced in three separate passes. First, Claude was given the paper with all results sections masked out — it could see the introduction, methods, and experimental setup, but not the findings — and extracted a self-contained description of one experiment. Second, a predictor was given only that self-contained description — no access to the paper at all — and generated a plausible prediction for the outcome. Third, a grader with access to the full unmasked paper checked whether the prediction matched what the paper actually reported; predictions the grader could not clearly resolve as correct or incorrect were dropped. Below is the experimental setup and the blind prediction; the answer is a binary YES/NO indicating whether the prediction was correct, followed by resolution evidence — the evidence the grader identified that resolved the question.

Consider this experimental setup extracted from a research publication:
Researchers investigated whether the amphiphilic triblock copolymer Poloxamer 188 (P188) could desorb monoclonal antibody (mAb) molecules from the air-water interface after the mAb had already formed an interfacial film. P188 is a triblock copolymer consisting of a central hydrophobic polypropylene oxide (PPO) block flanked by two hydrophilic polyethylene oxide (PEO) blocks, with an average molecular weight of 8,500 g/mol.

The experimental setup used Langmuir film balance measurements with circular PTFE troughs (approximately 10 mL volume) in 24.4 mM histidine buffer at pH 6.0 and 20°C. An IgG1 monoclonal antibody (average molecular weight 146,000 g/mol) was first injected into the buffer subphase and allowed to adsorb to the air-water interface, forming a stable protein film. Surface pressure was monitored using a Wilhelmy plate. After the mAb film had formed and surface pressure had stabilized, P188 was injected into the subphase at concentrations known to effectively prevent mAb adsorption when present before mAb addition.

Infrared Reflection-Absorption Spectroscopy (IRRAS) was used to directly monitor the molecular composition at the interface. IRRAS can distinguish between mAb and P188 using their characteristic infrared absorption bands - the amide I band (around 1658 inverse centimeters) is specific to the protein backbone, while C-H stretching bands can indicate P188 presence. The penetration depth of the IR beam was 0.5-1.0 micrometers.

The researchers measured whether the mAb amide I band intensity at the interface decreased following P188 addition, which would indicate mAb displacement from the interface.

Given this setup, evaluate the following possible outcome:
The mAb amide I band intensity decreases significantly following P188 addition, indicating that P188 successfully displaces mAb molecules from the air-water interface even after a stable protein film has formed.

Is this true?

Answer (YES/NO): NO